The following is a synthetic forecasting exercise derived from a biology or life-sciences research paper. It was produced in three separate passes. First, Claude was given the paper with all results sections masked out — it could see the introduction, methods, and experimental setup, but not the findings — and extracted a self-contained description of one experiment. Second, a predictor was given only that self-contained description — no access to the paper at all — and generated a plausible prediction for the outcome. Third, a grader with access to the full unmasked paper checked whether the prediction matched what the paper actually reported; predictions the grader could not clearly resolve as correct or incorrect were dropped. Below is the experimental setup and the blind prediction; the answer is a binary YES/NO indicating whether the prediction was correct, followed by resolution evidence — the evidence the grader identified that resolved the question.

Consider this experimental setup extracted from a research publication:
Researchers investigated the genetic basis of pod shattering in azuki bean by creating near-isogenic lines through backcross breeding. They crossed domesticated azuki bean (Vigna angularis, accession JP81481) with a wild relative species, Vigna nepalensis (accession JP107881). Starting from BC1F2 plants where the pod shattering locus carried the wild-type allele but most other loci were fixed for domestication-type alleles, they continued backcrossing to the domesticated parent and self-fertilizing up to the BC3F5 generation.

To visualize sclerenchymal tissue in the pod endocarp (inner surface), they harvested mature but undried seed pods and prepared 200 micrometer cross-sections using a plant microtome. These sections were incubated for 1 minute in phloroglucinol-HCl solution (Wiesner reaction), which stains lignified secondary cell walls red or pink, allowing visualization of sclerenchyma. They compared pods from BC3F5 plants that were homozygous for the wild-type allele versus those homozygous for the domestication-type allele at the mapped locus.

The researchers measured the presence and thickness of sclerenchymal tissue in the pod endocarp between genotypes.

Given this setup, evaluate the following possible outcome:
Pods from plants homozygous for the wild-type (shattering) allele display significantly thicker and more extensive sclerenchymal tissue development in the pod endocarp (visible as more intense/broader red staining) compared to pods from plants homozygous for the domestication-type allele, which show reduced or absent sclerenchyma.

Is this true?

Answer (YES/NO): YES